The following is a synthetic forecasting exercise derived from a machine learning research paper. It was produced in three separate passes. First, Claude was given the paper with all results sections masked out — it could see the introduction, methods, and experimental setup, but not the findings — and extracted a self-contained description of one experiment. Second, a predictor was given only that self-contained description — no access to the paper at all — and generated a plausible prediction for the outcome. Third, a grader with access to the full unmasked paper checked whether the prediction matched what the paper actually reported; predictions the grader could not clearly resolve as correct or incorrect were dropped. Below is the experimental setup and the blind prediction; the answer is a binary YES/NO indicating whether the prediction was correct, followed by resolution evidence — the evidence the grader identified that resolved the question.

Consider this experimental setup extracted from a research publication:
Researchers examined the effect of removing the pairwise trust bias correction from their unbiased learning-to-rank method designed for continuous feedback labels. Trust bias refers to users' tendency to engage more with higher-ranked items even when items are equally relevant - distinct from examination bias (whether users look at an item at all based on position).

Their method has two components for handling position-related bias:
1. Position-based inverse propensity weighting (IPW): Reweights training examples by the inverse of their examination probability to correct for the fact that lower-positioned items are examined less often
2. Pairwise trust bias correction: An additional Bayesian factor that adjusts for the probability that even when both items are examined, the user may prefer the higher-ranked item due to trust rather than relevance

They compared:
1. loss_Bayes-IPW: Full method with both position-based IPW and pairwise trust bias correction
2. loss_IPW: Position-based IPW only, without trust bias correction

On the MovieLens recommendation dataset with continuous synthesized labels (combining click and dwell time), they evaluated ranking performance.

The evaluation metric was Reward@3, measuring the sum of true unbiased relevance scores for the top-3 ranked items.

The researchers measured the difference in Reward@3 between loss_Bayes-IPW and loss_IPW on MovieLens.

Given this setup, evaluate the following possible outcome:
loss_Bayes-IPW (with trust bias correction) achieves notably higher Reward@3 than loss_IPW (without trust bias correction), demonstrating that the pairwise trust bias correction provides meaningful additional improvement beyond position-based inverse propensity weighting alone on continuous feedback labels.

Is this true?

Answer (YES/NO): NO